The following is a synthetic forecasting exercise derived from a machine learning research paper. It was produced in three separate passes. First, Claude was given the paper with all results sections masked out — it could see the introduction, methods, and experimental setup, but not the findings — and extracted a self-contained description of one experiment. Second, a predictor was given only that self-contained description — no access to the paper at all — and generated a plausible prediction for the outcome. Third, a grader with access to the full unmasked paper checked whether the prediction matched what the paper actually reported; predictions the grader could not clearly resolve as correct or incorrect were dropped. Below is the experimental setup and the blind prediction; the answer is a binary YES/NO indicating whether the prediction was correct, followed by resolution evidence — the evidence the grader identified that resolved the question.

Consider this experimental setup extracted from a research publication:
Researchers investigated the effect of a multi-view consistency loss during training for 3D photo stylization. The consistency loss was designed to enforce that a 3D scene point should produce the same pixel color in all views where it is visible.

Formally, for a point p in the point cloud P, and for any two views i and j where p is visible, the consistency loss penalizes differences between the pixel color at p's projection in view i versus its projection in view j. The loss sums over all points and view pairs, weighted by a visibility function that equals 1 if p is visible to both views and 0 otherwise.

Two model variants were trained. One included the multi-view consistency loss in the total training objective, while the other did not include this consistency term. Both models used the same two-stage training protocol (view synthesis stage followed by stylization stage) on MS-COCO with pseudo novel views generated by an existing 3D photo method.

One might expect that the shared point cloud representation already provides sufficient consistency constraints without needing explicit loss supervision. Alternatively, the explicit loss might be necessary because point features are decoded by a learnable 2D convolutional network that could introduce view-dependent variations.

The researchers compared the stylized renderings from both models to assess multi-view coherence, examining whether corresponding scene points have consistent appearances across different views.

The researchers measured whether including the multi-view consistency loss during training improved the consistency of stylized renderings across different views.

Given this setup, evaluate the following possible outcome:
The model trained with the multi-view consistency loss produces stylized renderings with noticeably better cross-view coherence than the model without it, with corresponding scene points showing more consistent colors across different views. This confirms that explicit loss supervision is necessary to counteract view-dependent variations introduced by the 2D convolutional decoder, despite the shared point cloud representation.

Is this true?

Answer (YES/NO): YES